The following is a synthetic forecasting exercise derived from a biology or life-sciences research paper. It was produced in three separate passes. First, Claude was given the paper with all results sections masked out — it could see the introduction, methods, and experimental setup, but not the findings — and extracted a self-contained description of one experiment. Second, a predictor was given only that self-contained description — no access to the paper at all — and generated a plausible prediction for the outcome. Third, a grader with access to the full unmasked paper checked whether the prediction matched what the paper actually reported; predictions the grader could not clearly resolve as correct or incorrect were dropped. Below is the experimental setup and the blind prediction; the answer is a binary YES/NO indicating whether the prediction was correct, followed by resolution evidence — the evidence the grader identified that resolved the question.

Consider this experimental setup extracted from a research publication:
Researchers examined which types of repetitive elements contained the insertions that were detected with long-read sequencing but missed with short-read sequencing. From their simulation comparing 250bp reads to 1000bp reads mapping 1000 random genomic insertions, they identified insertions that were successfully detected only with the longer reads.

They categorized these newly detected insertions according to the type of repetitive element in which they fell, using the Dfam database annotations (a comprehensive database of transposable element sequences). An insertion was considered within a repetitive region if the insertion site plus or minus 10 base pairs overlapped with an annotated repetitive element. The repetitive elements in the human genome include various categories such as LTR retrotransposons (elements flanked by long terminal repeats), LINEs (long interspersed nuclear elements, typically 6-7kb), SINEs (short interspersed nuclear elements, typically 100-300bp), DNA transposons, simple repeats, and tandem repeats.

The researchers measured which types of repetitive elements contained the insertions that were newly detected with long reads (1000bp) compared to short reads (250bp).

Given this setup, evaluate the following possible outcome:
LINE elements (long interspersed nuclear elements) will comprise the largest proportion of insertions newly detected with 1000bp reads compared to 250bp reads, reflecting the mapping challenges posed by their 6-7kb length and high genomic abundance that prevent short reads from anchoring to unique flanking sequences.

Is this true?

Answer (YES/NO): NO